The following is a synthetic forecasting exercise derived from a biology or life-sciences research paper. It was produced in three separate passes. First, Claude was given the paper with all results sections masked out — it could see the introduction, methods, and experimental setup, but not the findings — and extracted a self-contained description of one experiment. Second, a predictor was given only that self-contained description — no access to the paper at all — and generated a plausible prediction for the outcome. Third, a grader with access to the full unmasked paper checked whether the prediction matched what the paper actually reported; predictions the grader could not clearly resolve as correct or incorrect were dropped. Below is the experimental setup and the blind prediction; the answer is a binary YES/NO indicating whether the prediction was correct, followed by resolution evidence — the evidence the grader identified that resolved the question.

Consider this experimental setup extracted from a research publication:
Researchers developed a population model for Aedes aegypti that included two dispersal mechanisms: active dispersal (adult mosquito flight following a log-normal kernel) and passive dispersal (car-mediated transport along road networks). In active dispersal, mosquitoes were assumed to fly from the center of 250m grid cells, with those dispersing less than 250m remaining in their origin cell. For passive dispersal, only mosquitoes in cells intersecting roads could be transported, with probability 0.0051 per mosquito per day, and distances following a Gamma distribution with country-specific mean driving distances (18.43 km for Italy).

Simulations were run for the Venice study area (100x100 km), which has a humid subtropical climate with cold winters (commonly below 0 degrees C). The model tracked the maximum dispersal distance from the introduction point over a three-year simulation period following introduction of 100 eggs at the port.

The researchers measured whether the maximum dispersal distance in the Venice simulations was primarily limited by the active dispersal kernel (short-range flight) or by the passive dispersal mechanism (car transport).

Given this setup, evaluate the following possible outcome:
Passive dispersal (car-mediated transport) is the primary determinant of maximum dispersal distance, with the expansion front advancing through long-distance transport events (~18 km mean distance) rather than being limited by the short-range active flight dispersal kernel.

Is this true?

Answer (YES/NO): NO